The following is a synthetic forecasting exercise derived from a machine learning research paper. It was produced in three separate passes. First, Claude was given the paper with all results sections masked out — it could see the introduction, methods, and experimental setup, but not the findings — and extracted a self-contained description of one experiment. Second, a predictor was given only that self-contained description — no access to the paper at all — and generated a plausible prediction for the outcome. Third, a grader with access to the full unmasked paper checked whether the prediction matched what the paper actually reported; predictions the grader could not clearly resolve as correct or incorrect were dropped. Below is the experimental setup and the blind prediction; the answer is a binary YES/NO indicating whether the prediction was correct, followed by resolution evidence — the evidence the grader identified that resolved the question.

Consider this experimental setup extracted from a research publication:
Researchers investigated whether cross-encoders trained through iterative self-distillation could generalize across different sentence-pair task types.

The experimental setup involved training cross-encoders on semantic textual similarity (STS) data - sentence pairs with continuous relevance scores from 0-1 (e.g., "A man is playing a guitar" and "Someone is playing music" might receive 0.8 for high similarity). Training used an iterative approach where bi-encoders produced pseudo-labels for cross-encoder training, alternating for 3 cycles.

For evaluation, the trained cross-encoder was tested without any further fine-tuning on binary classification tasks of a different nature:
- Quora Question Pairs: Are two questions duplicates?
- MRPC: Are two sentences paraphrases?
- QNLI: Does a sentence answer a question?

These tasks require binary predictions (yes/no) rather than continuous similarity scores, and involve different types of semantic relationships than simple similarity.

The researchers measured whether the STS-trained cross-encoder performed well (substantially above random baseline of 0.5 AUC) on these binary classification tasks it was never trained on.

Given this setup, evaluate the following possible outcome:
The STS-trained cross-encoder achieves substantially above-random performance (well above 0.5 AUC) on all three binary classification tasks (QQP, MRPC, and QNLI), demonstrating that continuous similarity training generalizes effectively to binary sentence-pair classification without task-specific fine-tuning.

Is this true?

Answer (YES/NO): YES